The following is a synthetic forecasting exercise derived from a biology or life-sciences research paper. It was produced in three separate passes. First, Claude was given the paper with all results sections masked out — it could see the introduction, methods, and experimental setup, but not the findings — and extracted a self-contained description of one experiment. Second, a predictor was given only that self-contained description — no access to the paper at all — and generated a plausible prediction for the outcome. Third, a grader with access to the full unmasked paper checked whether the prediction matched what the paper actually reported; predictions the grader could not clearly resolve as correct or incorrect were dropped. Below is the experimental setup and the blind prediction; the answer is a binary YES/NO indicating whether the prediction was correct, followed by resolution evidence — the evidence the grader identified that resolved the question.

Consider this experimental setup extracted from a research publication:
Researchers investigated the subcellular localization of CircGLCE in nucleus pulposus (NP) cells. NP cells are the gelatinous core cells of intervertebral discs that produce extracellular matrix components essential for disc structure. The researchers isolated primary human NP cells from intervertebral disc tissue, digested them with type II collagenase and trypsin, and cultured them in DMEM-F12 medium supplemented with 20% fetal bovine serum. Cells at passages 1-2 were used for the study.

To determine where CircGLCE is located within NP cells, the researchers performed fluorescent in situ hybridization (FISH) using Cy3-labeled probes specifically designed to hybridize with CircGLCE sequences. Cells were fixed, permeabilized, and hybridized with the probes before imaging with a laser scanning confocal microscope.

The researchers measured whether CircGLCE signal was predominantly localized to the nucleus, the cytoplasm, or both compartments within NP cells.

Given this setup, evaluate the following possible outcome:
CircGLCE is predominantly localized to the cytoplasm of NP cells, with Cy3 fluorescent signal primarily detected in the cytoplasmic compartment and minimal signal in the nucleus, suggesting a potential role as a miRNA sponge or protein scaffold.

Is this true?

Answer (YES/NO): YES